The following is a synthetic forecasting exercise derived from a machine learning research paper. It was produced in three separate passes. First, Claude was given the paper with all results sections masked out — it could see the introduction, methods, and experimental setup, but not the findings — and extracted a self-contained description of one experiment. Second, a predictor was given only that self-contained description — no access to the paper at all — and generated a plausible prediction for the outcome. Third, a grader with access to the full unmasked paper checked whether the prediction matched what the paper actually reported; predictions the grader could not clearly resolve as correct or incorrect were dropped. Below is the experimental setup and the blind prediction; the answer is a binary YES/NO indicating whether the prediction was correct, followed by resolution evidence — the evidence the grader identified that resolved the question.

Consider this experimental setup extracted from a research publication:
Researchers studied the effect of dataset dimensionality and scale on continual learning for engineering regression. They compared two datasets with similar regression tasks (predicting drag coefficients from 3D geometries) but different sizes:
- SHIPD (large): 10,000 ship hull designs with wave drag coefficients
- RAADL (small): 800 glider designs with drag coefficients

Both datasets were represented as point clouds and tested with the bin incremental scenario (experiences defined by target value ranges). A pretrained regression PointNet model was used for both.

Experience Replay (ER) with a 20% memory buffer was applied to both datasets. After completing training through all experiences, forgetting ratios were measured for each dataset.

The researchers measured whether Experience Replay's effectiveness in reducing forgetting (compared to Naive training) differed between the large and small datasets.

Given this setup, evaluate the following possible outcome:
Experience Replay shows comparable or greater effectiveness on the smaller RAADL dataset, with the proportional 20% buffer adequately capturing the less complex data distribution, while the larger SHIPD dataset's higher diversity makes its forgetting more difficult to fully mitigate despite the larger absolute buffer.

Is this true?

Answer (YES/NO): NO